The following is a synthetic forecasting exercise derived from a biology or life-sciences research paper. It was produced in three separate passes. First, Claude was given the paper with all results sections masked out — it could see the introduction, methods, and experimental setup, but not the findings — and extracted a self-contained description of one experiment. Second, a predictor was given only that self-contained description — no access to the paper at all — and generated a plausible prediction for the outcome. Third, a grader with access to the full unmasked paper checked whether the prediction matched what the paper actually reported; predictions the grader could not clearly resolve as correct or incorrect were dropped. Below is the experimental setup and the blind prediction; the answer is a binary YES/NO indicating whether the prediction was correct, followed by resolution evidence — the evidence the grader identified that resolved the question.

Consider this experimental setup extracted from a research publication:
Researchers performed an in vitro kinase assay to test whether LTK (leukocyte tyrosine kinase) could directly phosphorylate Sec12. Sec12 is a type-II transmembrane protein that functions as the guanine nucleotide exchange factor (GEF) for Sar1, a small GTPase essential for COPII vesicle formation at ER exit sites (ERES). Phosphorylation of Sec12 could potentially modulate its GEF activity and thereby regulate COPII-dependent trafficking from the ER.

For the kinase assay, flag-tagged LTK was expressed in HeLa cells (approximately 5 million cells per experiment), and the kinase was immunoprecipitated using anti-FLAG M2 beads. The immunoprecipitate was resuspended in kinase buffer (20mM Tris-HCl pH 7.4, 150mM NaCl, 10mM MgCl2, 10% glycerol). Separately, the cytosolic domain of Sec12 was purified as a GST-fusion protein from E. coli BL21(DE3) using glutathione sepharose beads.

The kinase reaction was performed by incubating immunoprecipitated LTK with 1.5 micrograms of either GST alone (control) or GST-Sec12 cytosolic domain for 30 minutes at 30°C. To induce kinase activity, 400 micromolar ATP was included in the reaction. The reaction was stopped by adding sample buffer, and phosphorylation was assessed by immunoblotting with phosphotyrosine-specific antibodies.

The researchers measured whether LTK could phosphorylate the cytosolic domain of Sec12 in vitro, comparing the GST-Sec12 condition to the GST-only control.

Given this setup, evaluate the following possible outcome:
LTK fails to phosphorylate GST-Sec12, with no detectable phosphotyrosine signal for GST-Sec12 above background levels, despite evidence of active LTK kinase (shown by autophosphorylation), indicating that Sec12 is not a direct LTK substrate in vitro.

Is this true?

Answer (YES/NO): NO